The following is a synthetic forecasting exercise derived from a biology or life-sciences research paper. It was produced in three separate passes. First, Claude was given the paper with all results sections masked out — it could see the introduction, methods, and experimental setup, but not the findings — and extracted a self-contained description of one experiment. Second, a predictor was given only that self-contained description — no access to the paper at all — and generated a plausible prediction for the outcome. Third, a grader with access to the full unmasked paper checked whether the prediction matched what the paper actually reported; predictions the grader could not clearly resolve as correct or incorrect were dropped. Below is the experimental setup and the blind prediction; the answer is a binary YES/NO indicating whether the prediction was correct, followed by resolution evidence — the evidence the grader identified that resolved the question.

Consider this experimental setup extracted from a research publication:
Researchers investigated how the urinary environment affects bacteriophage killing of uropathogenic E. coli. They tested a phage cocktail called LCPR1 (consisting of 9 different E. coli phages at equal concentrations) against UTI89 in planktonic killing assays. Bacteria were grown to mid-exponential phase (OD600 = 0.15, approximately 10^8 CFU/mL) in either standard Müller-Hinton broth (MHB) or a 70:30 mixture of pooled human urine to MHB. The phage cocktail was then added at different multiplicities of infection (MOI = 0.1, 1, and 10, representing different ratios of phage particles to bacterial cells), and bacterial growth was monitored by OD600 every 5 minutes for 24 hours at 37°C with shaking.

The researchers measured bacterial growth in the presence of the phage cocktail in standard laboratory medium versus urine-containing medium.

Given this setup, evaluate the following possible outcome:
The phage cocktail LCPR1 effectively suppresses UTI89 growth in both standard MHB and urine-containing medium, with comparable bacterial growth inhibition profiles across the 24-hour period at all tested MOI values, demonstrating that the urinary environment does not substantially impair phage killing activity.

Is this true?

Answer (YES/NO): NO